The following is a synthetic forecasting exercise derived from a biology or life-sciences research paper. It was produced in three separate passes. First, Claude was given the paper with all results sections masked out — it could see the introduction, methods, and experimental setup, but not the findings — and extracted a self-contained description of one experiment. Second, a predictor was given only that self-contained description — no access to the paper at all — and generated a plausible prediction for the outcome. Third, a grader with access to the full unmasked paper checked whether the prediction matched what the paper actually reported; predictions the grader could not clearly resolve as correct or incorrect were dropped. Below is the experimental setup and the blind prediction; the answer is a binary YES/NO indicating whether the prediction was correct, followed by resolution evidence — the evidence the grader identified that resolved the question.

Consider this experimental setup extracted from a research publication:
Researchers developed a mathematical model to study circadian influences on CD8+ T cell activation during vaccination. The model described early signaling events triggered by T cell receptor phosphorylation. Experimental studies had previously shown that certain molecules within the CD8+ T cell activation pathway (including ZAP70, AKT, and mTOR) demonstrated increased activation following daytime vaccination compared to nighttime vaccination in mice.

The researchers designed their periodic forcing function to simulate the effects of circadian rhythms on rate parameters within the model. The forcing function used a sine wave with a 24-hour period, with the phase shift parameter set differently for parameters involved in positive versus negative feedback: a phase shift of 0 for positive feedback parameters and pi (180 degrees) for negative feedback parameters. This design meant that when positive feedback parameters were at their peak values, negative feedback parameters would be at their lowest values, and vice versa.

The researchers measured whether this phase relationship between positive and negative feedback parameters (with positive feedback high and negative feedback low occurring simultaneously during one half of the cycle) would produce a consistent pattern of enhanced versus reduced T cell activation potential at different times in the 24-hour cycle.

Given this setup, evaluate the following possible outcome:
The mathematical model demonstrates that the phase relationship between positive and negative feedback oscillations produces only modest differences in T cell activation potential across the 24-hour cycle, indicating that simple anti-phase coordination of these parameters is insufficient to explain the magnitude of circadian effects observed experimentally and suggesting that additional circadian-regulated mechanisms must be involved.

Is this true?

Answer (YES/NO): NO